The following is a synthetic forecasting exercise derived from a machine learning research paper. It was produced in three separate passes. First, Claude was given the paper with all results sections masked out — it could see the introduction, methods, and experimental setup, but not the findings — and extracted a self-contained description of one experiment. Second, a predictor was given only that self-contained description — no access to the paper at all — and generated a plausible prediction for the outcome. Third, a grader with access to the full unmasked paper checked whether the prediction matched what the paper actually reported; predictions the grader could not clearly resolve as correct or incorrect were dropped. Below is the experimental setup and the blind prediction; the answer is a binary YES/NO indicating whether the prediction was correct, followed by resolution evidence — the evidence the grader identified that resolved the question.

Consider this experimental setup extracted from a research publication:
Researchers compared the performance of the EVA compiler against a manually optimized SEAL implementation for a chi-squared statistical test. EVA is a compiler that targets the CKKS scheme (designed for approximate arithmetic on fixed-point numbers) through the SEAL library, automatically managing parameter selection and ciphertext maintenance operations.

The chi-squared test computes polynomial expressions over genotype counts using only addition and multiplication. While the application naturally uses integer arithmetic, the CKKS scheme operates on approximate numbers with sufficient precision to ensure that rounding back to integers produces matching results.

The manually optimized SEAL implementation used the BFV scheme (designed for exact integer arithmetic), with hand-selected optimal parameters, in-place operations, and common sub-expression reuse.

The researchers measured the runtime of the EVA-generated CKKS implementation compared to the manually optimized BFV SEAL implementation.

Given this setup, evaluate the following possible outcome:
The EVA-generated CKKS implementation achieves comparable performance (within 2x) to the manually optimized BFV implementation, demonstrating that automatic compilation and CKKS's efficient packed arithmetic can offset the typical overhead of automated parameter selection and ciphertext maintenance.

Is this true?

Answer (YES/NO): YES